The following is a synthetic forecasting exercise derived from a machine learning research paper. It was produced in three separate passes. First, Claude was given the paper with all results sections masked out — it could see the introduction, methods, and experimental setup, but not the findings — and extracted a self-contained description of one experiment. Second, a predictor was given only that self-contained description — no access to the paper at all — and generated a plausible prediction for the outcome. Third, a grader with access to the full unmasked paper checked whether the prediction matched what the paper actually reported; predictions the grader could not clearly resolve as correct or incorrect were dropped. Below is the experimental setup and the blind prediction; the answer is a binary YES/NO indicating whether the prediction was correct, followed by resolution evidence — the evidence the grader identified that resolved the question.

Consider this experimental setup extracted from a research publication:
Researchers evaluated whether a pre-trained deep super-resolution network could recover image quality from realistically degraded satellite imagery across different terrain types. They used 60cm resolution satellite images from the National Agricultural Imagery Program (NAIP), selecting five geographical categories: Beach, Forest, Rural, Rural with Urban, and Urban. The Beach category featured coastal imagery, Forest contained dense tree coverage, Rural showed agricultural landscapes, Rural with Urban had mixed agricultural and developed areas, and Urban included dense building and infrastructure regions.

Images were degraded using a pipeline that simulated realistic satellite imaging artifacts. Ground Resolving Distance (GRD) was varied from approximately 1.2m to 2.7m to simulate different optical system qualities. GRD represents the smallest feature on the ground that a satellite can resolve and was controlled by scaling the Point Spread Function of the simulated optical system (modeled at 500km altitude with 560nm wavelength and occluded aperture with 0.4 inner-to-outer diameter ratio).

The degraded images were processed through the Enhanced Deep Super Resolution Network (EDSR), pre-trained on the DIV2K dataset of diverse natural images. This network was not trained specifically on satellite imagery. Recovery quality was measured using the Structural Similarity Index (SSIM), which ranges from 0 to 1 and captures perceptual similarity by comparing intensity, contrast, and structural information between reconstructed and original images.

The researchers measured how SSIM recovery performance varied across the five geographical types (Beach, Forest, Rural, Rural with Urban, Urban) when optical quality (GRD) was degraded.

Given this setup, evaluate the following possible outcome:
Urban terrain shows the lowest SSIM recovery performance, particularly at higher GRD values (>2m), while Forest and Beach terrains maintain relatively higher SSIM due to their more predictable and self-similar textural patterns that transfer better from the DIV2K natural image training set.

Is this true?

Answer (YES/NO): NO